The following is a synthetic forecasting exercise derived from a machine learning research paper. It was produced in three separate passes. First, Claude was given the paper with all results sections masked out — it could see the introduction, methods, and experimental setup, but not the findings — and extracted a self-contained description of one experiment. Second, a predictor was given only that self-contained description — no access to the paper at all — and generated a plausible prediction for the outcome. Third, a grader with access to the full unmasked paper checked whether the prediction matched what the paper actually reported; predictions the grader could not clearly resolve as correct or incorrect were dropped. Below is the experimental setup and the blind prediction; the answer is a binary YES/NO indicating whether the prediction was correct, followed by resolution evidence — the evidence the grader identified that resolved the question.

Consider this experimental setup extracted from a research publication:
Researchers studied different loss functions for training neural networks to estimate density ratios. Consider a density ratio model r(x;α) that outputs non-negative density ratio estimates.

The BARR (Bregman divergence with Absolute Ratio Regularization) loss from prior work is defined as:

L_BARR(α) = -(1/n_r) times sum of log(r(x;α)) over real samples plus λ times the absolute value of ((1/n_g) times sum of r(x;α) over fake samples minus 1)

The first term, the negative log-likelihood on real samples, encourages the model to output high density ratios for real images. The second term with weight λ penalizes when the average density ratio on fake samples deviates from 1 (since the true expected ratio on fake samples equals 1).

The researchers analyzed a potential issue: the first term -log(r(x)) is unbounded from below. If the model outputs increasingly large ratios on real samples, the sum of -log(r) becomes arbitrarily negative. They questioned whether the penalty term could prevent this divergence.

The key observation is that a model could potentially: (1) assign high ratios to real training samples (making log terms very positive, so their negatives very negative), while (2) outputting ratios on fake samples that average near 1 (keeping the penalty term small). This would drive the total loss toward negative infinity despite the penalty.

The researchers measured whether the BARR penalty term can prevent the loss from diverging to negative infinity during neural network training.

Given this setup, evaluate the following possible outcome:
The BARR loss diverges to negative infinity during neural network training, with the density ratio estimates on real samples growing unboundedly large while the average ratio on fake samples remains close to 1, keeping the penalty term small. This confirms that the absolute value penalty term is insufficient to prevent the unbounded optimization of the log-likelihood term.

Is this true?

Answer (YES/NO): YES